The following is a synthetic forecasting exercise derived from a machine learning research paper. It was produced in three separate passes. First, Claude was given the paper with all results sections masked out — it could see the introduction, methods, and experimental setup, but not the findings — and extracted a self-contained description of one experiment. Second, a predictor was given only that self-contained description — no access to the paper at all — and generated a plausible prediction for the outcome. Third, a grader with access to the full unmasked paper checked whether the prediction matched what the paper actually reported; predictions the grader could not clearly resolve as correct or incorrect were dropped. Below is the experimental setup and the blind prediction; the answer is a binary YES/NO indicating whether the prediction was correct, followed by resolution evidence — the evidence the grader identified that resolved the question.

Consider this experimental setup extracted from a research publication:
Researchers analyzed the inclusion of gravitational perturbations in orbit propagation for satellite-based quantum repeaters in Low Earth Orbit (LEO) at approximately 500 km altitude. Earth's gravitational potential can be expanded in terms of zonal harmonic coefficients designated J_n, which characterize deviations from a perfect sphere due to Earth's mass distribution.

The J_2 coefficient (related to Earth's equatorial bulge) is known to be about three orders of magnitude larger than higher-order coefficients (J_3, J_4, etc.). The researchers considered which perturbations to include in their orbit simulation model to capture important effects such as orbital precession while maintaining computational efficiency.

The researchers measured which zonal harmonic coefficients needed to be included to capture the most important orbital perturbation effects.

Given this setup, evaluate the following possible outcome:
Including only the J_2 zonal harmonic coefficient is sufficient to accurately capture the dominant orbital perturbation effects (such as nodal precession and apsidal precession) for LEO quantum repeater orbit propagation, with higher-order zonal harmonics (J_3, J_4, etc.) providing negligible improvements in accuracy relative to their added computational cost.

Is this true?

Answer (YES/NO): YES